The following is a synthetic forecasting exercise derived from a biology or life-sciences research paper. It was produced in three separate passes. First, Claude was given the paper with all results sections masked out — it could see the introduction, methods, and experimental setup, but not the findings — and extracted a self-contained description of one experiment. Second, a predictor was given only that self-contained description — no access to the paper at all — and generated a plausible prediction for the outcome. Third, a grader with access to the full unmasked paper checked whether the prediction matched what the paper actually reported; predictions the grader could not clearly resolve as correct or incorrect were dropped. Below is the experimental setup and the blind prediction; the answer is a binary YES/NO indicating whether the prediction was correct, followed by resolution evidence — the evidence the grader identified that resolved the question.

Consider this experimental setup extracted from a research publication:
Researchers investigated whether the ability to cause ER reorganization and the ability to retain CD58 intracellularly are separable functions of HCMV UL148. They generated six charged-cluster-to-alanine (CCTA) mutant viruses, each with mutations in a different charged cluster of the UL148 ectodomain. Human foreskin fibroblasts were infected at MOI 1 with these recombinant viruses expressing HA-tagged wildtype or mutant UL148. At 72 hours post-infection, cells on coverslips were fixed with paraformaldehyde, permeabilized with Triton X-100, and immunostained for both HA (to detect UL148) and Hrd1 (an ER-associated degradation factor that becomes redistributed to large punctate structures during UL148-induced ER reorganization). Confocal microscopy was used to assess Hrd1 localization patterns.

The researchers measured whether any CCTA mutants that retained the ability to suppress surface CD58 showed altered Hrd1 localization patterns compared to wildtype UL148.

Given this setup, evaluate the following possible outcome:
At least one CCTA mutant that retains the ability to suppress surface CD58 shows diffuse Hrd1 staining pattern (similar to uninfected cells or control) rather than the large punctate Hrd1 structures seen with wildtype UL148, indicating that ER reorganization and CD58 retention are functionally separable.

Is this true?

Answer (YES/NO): YES